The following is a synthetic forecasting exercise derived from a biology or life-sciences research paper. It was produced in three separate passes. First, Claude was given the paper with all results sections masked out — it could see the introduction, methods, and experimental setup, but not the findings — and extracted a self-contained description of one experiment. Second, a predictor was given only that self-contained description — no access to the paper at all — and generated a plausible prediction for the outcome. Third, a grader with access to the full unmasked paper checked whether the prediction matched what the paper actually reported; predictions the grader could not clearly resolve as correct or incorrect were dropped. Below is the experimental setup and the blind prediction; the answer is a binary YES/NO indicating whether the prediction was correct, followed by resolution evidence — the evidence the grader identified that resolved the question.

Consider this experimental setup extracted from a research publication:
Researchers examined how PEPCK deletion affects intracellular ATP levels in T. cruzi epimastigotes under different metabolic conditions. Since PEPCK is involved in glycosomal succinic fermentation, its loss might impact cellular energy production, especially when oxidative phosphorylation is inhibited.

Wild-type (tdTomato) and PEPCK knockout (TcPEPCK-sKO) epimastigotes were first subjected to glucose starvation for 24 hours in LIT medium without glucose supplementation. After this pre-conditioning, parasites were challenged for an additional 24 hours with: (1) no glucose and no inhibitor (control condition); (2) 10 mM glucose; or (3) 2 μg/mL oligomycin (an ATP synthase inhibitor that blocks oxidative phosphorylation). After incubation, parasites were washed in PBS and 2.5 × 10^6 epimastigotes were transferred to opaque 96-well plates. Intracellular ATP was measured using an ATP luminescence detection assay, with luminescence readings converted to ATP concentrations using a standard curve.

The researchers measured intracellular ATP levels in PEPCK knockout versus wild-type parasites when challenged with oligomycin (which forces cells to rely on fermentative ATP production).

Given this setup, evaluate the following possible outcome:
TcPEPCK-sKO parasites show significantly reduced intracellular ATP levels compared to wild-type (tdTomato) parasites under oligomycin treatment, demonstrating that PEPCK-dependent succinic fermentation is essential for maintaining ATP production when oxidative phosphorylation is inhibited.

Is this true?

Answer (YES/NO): NO